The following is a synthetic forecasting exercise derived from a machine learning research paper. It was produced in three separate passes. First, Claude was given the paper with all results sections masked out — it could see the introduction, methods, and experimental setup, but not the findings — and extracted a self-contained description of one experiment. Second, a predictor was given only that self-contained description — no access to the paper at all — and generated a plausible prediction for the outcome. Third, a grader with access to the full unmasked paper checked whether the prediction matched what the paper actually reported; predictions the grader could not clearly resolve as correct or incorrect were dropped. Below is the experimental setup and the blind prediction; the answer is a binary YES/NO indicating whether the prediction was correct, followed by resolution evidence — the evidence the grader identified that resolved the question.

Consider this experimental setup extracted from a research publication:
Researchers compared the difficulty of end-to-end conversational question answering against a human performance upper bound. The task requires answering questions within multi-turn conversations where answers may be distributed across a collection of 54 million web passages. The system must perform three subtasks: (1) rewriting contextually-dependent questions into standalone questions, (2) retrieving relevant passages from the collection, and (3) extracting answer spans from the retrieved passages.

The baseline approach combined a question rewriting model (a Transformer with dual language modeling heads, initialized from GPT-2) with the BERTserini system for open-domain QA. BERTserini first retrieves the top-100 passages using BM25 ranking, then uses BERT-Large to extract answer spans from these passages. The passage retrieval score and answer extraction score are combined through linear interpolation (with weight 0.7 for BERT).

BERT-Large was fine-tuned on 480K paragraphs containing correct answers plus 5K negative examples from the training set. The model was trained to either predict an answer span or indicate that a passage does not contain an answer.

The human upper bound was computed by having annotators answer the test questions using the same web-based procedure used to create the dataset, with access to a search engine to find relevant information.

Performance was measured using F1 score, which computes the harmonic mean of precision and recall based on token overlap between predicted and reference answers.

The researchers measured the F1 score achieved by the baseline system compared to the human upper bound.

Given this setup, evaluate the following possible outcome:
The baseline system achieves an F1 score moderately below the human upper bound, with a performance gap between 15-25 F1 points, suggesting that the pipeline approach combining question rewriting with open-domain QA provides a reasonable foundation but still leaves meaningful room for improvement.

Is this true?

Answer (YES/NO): NO